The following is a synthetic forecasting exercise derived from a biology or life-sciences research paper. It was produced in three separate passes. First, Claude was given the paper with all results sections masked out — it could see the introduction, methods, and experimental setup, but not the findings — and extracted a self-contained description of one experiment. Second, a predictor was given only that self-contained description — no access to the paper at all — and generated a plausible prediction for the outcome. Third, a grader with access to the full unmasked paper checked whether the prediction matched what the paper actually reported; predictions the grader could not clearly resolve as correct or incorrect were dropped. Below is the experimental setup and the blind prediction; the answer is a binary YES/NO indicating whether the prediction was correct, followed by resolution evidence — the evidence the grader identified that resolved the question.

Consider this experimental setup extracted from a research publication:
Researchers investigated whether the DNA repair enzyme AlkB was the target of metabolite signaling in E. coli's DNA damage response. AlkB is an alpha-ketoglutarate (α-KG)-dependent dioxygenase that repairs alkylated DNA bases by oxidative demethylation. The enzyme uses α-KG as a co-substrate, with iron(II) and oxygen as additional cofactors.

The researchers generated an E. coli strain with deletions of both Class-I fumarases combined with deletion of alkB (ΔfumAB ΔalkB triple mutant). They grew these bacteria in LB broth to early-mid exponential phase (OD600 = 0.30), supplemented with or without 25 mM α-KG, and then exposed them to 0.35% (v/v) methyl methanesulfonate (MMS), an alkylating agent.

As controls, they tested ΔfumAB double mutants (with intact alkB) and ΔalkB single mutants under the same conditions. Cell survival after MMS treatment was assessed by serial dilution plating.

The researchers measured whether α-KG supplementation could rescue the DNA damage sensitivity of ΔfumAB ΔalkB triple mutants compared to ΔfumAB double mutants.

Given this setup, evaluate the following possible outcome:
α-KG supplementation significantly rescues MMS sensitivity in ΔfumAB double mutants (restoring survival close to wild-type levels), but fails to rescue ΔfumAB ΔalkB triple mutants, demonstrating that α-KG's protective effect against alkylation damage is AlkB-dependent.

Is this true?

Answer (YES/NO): NO